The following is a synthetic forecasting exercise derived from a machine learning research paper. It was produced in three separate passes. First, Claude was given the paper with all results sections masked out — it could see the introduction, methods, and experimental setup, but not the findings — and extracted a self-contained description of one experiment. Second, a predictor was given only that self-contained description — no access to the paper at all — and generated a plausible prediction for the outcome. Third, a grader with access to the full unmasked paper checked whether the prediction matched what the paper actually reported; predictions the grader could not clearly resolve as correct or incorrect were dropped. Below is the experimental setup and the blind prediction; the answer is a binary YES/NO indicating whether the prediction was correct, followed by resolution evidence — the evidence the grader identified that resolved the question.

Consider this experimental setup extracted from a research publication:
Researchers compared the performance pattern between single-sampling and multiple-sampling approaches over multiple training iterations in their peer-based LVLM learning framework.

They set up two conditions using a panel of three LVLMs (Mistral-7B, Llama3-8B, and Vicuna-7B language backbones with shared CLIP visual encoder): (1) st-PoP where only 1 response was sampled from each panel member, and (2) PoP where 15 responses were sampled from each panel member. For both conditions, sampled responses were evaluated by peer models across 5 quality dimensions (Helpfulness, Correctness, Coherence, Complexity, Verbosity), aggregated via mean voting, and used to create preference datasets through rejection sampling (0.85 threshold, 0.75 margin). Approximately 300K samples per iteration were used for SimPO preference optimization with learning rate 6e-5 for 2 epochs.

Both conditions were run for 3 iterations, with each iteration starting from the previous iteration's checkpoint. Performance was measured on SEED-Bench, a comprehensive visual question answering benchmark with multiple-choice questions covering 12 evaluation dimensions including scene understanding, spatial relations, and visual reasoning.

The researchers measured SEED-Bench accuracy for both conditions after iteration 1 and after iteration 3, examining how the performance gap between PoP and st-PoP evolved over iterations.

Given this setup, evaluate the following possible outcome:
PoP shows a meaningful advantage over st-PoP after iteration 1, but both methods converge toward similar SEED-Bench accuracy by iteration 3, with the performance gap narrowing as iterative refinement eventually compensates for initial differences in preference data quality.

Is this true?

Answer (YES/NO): YES